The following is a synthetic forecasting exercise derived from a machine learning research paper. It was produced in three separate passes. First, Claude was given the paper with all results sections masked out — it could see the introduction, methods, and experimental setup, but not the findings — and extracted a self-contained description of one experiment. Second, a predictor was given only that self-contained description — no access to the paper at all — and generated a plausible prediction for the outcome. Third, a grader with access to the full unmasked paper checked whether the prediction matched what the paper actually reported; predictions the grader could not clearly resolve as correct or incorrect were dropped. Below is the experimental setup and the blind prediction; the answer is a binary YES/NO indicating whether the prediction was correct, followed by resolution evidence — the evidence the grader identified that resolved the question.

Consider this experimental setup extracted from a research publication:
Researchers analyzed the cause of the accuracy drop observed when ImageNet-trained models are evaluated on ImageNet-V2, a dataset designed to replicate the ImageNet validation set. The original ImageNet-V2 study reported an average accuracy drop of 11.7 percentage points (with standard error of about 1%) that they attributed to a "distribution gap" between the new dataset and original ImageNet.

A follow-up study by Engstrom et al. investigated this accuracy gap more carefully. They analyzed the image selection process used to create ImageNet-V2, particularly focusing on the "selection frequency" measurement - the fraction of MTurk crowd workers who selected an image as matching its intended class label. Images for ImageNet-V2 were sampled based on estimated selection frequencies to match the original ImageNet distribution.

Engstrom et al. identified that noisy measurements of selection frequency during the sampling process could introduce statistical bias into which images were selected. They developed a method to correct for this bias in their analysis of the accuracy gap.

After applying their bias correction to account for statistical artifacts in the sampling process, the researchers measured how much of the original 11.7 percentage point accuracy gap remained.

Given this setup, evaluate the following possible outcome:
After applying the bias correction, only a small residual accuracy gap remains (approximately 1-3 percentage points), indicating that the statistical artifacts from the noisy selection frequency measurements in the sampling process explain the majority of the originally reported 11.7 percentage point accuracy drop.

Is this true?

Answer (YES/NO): NO